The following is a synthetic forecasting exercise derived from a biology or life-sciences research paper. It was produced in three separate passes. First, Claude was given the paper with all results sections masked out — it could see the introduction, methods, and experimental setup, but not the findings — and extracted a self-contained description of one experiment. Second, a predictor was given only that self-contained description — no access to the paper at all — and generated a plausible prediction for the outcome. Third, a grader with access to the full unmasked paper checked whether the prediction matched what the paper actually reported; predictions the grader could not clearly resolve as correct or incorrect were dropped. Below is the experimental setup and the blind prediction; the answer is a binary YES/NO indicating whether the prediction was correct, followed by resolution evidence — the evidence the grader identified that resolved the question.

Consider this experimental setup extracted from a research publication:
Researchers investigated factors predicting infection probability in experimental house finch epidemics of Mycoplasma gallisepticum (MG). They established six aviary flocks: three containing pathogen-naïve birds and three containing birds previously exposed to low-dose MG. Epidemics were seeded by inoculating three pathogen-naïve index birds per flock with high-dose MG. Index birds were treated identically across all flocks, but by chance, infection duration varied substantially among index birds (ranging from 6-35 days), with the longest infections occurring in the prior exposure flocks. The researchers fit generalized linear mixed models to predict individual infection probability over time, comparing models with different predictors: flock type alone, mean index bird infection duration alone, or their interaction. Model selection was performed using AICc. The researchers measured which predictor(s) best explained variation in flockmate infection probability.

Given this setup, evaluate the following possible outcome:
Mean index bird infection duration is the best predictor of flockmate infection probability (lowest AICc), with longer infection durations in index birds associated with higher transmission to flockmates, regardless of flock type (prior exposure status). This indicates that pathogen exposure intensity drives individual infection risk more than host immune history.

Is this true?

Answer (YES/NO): NO